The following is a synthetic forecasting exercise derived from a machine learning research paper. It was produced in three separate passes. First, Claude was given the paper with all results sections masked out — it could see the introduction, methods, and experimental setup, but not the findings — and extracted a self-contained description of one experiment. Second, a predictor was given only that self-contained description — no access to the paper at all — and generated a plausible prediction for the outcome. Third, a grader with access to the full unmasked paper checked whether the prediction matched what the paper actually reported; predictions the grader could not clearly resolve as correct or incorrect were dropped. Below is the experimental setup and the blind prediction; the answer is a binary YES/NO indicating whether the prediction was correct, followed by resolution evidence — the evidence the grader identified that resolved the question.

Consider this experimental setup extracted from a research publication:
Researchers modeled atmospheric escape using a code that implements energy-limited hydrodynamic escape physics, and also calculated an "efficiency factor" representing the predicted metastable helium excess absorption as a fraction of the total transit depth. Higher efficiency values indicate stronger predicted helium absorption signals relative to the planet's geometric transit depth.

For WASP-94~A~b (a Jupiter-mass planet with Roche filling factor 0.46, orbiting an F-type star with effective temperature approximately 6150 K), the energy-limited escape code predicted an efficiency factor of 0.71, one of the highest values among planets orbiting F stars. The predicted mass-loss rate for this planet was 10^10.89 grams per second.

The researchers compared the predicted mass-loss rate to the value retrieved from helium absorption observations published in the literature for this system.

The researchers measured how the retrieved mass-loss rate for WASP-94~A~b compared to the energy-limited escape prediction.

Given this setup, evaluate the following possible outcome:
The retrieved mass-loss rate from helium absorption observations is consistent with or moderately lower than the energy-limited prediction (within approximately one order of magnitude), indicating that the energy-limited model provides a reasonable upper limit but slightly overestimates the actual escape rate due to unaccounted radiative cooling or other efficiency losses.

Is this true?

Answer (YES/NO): YES